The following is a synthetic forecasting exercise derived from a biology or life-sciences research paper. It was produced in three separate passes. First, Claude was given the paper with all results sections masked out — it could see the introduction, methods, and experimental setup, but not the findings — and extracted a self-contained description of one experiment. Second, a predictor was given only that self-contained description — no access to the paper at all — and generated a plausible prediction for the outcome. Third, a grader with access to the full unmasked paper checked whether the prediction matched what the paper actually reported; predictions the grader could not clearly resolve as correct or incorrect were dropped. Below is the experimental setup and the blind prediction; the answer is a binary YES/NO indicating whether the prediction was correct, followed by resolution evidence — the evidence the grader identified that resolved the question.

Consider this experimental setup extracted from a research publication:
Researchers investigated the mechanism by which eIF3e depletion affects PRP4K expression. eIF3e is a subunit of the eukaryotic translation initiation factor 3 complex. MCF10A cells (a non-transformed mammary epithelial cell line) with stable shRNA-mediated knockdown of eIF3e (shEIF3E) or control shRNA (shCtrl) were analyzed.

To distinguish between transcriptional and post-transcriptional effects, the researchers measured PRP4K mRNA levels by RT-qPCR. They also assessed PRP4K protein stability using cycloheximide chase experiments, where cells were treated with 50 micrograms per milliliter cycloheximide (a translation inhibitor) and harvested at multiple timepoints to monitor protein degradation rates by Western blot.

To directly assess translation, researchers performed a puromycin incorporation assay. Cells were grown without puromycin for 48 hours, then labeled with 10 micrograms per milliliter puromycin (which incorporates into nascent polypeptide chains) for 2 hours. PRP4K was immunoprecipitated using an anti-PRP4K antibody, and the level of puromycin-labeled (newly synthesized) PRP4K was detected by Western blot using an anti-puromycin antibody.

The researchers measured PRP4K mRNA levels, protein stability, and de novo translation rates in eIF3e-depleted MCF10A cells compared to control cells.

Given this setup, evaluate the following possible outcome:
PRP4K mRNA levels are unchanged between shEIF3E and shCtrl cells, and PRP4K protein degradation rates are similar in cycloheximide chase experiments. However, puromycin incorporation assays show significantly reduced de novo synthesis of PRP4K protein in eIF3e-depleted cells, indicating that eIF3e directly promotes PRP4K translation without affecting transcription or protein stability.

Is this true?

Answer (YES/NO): NO